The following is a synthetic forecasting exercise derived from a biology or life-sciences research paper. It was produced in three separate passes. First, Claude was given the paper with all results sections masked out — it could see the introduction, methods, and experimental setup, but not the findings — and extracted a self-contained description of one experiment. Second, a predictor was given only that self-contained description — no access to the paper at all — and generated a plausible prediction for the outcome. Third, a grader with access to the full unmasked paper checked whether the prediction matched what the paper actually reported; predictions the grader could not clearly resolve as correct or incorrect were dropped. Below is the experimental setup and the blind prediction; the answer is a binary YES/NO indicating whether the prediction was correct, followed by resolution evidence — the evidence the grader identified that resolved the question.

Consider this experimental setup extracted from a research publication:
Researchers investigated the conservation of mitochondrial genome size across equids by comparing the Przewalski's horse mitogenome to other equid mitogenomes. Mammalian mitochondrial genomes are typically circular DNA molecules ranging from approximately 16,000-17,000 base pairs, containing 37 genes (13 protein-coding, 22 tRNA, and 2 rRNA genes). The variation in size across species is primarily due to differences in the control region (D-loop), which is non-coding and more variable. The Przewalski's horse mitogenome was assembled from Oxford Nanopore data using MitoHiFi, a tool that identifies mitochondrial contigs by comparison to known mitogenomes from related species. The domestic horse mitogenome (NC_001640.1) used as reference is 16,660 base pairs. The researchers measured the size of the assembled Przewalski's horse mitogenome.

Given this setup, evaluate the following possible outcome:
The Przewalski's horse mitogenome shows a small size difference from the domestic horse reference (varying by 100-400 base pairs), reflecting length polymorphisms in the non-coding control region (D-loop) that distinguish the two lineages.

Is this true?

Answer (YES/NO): NO